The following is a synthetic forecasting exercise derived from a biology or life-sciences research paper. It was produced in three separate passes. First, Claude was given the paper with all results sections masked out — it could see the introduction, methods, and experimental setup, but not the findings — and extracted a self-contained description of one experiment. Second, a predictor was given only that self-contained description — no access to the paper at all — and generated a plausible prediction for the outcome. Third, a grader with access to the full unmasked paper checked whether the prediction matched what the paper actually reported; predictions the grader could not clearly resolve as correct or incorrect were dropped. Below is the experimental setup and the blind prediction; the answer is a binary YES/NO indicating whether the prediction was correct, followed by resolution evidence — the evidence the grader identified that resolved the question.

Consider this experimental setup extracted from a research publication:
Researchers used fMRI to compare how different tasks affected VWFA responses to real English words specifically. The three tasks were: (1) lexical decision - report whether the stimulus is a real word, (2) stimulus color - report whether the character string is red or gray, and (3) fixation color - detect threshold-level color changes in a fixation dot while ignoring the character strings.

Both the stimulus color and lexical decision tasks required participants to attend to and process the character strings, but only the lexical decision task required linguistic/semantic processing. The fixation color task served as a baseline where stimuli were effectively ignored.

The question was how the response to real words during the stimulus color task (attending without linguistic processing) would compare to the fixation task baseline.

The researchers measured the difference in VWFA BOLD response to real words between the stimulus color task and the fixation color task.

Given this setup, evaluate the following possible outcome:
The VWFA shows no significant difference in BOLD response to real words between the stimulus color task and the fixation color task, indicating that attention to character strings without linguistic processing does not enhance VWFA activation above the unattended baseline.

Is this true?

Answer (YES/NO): YES